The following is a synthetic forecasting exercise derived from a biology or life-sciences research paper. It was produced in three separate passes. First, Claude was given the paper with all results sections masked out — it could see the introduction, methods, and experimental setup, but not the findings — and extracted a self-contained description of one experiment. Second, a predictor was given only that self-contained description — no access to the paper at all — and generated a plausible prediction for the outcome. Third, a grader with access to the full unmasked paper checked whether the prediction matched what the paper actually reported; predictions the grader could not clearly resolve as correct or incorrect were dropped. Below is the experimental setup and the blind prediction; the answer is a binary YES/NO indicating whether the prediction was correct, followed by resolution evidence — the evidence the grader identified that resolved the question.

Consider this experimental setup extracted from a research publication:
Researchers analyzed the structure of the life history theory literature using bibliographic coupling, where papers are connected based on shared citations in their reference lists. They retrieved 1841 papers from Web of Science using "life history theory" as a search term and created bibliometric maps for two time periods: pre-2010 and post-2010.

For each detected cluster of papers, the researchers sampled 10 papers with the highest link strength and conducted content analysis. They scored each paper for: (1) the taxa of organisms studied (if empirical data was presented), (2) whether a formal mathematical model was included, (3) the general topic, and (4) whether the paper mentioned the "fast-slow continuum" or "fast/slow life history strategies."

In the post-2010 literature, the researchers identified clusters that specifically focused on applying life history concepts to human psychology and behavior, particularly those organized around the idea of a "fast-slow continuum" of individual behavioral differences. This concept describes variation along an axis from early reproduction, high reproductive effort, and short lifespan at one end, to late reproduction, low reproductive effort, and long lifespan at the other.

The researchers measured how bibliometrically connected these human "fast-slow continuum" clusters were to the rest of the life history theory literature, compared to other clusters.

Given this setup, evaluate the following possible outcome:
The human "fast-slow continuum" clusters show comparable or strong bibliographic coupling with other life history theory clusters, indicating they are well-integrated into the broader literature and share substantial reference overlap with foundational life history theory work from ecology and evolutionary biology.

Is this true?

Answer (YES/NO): NO